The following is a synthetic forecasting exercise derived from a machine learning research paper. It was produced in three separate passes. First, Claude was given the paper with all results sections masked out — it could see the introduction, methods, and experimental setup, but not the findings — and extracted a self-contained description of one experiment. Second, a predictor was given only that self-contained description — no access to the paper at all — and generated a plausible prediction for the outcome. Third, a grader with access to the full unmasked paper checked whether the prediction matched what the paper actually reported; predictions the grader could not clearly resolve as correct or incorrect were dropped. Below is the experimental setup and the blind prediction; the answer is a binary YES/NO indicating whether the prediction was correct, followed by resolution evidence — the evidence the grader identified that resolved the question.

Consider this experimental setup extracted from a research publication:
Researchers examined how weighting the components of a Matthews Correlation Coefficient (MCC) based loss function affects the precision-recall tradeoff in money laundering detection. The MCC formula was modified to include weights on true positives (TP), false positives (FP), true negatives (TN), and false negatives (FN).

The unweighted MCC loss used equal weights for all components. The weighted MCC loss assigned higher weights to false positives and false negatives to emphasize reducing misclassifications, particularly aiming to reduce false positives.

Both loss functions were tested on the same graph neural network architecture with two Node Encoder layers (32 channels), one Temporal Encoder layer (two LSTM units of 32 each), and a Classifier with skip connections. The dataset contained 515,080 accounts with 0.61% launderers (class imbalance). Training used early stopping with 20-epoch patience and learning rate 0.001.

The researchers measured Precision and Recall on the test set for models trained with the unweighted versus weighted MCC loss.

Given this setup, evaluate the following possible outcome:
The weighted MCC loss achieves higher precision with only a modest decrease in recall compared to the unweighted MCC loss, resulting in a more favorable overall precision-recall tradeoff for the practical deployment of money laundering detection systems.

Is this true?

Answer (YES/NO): NO